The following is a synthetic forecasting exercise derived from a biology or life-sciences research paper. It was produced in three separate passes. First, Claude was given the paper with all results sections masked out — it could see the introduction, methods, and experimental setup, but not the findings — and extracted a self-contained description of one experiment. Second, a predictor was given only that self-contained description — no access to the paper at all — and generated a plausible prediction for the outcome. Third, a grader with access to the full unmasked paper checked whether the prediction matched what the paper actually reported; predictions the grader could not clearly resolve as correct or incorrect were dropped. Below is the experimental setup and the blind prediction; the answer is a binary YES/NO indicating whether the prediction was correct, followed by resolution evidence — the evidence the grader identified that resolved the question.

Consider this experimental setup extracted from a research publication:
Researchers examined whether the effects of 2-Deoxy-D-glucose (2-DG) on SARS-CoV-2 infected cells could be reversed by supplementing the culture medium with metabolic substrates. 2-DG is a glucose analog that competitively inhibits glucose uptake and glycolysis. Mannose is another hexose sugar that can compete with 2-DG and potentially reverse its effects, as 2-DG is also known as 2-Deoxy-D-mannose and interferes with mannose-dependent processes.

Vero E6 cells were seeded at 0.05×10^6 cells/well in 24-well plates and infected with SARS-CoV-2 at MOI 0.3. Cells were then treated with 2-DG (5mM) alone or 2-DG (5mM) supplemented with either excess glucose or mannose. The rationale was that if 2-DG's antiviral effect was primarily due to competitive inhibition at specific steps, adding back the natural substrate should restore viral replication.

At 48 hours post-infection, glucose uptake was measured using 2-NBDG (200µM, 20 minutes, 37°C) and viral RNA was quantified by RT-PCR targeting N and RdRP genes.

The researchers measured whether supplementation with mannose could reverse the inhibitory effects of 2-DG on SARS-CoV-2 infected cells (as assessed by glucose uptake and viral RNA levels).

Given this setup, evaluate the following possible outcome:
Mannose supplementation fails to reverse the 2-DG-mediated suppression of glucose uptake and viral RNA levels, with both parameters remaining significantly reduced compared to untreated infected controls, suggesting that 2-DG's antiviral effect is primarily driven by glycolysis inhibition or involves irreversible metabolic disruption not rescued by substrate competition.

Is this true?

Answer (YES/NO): NO